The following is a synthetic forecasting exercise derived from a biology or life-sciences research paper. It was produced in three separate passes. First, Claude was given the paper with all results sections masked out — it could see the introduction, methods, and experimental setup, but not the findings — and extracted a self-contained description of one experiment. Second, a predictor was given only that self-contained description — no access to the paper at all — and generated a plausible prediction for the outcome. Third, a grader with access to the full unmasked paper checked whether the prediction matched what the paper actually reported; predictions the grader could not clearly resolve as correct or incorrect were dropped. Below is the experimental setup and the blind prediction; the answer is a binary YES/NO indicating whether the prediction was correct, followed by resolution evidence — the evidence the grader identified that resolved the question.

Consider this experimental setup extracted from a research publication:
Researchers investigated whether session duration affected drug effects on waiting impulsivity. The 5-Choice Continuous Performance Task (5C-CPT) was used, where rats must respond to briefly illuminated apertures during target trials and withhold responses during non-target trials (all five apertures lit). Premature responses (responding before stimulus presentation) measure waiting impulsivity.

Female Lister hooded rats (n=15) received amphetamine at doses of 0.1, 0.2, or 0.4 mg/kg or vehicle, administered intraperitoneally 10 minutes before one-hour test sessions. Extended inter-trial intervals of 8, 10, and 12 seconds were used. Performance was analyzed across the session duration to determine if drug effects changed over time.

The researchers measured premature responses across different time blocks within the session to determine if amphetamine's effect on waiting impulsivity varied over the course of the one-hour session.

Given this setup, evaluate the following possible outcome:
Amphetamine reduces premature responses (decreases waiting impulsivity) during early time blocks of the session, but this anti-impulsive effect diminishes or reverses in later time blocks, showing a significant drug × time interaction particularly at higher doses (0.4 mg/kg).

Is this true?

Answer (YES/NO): NO